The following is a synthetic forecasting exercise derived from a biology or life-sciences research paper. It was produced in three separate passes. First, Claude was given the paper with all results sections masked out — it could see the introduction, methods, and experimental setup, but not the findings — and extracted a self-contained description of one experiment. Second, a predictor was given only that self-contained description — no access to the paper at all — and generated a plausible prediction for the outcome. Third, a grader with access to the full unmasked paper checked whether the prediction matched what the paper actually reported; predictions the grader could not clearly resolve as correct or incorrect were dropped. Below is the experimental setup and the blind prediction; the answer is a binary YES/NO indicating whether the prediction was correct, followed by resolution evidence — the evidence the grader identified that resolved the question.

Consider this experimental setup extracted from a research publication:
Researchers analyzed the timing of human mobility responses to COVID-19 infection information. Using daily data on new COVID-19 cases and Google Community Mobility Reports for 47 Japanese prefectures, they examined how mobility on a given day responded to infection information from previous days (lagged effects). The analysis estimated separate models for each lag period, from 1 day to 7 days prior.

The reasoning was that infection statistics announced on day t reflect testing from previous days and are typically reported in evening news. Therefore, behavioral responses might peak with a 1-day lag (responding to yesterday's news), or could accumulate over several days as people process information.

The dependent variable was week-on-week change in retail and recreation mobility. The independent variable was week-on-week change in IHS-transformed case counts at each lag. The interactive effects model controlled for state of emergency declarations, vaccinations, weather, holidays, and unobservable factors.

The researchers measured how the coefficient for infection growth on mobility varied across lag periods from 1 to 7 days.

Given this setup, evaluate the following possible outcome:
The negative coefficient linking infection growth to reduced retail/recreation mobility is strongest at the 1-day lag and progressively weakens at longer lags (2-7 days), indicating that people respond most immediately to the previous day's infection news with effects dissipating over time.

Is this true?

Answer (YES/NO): NO